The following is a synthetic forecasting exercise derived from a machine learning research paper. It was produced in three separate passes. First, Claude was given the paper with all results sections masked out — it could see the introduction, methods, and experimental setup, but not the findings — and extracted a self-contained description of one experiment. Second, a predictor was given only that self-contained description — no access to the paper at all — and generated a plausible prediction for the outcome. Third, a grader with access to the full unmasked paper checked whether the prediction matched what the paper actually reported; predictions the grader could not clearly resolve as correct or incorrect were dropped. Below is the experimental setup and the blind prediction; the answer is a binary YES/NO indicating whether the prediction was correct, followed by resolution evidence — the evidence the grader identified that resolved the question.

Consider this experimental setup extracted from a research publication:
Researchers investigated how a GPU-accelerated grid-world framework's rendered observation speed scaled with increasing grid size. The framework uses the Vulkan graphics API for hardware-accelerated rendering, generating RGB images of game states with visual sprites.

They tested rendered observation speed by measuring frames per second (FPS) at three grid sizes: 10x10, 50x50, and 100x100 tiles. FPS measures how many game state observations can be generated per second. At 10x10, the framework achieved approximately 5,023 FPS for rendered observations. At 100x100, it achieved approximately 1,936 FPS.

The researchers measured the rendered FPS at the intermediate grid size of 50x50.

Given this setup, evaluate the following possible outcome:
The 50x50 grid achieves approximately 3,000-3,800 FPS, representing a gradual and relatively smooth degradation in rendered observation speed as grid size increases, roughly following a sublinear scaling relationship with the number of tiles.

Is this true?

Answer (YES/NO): YES